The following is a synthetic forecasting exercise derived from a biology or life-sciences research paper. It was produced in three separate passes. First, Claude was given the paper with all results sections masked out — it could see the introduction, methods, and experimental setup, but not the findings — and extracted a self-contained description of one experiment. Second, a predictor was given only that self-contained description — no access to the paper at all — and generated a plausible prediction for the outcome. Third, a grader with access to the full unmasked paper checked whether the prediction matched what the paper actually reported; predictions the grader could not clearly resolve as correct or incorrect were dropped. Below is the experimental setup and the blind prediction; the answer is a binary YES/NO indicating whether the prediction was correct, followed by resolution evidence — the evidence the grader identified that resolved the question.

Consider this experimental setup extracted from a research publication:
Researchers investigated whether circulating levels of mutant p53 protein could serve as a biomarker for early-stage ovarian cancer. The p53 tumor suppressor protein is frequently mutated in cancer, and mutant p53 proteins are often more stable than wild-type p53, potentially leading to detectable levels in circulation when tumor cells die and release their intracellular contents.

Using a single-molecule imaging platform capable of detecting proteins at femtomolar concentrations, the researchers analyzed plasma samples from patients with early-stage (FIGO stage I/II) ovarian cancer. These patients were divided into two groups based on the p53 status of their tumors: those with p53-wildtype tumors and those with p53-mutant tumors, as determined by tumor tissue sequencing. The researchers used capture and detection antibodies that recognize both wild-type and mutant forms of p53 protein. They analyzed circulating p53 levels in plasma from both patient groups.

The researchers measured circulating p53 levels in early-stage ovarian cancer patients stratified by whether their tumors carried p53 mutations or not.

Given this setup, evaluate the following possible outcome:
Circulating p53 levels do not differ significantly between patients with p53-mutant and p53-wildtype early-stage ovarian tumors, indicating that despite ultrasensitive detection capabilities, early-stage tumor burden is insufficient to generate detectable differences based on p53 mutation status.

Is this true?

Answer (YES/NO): NO